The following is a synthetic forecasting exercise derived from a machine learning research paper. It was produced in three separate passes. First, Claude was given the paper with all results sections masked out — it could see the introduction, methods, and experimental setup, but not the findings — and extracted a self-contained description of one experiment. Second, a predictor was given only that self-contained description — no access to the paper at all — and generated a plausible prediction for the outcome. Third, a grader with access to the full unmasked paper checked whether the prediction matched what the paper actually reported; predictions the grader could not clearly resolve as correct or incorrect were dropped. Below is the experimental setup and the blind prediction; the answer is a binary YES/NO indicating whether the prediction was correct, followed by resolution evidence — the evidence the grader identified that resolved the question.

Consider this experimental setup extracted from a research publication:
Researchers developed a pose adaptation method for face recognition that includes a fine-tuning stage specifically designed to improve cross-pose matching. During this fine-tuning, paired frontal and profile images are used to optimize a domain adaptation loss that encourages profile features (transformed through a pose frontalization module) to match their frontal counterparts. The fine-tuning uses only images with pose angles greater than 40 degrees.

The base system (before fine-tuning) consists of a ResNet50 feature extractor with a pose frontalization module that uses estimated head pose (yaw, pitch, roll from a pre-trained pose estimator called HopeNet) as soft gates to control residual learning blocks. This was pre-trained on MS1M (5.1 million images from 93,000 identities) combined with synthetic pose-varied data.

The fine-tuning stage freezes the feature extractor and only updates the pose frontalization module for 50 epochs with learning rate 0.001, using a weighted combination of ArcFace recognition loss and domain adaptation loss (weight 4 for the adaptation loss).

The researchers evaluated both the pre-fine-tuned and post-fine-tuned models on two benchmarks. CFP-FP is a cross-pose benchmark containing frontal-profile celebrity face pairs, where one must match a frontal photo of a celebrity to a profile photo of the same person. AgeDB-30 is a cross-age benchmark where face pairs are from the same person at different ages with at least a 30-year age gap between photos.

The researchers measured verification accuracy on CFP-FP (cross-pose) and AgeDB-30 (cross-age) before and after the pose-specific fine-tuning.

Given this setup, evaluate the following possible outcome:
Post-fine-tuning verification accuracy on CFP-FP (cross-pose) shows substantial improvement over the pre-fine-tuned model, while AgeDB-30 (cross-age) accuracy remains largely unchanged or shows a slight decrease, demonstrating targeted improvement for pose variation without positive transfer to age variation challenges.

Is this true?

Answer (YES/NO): NO